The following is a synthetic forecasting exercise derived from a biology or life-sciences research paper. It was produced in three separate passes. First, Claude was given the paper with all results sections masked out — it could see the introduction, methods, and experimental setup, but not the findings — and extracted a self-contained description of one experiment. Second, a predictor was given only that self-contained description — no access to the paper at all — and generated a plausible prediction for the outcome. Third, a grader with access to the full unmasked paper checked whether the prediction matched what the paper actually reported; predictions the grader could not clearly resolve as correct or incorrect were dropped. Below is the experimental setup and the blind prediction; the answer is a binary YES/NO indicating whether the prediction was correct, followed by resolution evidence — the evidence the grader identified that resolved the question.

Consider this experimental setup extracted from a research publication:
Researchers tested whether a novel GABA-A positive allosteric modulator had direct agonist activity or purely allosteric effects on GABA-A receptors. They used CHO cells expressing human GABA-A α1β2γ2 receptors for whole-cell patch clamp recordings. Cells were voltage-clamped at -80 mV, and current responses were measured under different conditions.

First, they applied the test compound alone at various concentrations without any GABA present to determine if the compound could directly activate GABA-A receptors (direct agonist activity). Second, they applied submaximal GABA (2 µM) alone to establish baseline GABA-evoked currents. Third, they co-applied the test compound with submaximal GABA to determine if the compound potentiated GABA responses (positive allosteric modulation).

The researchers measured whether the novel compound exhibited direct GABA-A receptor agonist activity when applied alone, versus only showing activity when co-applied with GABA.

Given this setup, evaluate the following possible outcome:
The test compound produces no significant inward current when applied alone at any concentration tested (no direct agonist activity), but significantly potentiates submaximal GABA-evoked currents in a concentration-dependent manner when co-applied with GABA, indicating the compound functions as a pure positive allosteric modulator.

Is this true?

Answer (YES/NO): YES